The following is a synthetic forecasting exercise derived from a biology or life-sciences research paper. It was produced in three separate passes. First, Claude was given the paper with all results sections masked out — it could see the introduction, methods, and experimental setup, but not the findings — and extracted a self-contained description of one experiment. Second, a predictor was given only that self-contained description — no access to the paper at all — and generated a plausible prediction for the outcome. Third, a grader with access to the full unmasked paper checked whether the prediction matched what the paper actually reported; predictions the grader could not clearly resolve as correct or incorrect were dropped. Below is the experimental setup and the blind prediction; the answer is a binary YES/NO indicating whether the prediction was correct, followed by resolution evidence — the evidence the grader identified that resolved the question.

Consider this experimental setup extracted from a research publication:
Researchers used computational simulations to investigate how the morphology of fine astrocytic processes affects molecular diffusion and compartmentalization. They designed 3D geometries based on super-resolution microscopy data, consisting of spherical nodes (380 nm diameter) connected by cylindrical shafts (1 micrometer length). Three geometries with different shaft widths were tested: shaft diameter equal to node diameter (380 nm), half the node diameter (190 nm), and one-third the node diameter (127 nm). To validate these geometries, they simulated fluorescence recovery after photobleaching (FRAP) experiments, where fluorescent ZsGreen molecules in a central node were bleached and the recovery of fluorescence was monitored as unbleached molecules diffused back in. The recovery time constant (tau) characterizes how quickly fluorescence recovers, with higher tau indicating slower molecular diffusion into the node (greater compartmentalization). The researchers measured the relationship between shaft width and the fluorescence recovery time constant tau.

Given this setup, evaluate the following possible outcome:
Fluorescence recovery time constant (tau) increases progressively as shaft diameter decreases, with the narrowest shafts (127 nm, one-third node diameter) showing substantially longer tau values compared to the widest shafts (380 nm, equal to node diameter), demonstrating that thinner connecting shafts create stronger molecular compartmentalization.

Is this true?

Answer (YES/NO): YES